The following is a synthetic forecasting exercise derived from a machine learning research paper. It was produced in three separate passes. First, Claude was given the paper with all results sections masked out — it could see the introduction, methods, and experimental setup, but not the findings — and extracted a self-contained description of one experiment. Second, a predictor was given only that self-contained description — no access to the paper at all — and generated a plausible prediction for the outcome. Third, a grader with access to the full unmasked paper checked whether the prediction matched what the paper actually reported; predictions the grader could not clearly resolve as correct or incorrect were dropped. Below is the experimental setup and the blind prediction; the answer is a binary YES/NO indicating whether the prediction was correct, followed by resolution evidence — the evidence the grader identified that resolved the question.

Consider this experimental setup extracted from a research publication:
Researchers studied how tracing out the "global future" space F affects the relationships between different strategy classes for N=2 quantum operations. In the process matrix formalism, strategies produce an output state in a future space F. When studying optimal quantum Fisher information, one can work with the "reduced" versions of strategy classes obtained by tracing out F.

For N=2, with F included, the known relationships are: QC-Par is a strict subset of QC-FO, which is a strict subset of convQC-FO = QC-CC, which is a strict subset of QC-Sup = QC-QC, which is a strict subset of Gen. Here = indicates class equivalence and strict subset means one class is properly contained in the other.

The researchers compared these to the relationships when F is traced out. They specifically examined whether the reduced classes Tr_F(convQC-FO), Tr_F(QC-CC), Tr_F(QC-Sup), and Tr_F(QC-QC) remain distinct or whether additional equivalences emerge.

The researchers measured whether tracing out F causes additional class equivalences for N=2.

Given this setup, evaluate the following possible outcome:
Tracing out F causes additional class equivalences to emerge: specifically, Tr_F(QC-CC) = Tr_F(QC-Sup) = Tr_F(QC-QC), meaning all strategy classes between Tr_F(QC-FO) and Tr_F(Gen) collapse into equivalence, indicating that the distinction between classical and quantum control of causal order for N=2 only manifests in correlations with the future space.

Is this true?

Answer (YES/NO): YES